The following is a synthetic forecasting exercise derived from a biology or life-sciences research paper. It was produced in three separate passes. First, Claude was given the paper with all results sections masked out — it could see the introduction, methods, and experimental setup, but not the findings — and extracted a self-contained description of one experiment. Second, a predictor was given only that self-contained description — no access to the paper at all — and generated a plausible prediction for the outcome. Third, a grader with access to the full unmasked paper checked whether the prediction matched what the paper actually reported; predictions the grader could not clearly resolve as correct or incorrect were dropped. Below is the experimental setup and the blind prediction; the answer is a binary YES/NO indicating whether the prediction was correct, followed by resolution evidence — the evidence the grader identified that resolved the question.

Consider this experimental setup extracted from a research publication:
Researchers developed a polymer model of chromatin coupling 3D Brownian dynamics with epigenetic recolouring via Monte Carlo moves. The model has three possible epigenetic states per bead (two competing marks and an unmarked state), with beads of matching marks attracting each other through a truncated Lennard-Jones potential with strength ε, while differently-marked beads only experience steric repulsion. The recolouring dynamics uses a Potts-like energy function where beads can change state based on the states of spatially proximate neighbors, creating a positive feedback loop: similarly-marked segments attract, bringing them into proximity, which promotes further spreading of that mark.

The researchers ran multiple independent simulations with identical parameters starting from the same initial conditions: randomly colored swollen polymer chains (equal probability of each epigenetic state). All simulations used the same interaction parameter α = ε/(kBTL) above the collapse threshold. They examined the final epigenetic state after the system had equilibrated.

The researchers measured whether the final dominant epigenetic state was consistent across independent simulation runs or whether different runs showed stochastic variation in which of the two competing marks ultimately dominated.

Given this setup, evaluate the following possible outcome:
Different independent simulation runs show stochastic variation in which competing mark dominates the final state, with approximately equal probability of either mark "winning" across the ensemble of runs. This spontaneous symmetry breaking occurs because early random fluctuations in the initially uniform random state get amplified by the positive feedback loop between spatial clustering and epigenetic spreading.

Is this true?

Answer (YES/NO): YES